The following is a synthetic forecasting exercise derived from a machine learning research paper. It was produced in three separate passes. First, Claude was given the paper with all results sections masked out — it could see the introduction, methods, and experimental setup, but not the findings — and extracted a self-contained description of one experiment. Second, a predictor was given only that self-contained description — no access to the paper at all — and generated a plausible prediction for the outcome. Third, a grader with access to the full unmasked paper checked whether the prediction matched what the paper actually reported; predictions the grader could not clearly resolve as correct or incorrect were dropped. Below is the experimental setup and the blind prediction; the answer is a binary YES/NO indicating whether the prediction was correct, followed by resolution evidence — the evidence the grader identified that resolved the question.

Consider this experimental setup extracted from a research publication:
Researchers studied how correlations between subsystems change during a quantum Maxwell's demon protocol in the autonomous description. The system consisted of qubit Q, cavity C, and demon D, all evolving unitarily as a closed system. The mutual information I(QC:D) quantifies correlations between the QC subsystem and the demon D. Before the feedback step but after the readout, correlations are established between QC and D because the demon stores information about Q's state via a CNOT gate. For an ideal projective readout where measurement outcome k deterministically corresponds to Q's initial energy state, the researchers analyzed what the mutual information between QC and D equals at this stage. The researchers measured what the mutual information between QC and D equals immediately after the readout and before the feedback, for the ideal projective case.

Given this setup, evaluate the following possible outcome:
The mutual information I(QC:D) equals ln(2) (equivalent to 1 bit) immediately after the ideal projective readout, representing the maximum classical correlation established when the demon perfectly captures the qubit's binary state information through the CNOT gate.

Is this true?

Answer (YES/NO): NO